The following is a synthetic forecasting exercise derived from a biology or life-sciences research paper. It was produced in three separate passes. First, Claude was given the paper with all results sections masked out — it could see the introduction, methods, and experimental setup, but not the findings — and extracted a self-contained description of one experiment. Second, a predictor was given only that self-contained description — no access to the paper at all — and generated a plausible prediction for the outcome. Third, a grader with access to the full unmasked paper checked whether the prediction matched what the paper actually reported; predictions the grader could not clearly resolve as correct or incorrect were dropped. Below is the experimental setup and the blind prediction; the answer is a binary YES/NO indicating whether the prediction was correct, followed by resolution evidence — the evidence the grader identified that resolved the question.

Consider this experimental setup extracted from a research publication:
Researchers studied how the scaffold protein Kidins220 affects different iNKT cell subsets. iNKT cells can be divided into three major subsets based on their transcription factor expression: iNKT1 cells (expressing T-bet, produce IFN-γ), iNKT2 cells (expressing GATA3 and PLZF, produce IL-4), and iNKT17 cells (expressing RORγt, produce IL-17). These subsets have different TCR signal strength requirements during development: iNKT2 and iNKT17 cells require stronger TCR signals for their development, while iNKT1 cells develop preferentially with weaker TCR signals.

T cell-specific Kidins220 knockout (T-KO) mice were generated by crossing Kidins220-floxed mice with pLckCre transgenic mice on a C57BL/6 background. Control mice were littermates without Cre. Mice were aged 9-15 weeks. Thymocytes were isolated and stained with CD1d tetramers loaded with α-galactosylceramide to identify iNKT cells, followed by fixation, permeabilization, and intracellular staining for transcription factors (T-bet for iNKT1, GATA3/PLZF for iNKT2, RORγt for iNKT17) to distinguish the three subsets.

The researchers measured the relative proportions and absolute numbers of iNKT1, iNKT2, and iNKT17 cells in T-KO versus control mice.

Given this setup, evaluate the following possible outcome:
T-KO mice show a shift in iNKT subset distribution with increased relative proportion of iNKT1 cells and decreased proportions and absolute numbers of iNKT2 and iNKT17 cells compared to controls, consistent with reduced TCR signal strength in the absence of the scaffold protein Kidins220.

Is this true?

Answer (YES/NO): NO